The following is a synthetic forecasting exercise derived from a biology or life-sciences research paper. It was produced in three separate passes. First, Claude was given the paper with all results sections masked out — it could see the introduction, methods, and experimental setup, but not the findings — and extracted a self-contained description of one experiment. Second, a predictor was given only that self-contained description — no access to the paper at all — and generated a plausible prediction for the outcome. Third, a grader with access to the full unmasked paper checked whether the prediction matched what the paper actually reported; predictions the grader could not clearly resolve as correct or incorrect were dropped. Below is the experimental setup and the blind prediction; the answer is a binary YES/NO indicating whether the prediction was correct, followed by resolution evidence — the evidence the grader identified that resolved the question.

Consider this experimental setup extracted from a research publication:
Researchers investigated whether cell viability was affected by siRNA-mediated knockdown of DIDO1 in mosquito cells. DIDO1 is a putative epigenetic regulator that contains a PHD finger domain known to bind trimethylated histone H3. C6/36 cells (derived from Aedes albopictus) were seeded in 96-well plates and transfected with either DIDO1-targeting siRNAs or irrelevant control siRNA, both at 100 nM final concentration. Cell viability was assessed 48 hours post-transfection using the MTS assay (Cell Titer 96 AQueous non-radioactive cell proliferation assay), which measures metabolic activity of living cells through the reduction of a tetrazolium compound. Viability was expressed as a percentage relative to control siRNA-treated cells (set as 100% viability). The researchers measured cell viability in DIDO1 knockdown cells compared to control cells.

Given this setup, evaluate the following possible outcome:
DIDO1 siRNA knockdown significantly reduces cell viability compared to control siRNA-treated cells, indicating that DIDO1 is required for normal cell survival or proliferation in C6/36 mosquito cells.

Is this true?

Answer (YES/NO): NO